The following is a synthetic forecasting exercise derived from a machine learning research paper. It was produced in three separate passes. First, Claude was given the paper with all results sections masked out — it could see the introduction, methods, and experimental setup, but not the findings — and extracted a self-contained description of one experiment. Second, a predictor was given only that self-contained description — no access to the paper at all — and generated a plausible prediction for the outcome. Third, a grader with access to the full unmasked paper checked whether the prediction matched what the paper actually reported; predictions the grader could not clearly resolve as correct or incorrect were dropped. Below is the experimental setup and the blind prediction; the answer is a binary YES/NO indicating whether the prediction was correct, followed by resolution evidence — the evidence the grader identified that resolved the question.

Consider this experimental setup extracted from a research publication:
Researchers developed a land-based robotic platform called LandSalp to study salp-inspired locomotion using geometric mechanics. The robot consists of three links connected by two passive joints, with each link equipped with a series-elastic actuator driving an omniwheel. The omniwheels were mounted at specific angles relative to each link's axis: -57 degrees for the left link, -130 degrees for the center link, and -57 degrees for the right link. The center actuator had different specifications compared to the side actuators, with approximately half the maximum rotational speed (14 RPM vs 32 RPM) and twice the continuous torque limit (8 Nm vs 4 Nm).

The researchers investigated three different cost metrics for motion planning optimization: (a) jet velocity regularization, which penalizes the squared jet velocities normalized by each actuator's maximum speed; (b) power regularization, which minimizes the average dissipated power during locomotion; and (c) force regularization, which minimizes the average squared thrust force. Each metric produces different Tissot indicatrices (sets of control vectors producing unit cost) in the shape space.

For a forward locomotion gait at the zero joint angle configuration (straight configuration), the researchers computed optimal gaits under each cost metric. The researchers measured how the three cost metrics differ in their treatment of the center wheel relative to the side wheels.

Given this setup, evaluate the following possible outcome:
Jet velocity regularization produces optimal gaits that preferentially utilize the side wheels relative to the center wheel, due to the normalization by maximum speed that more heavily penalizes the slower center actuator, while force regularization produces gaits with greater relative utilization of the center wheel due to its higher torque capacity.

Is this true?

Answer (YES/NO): NO